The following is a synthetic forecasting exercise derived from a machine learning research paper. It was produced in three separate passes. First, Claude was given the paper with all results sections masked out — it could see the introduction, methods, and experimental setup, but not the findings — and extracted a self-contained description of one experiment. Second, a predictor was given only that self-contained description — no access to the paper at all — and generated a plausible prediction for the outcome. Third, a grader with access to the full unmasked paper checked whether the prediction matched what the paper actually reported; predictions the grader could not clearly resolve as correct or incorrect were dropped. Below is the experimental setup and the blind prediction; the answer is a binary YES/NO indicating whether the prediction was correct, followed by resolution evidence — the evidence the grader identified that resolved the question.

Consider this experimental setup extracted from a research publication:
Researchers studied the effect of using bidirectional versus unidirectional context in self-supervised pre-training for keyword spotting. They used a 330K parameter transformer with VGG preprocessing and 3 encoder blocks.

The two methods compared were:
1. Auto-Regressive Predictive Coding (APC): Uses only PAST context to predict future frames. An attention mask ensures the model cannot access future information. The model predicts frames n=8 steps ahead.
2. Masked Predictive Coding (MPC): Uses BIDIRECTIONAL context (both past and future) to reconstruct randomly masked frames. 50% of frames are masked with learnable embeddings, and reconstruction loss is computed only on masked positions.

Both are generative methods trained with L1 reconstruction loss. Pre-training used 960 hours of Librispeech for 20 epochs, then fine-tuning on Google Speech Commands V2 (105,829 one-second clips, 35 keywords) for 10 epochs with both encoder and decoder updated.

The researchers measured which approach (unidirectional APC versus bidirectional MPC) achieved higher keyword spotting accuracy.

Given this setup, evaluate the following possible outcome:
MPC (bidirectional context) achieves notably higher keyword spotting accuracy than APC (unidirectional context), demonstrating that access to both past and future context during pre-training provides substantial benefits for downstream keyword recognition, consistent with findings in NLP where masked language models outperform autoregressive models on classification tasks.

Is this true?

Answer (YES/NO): NO